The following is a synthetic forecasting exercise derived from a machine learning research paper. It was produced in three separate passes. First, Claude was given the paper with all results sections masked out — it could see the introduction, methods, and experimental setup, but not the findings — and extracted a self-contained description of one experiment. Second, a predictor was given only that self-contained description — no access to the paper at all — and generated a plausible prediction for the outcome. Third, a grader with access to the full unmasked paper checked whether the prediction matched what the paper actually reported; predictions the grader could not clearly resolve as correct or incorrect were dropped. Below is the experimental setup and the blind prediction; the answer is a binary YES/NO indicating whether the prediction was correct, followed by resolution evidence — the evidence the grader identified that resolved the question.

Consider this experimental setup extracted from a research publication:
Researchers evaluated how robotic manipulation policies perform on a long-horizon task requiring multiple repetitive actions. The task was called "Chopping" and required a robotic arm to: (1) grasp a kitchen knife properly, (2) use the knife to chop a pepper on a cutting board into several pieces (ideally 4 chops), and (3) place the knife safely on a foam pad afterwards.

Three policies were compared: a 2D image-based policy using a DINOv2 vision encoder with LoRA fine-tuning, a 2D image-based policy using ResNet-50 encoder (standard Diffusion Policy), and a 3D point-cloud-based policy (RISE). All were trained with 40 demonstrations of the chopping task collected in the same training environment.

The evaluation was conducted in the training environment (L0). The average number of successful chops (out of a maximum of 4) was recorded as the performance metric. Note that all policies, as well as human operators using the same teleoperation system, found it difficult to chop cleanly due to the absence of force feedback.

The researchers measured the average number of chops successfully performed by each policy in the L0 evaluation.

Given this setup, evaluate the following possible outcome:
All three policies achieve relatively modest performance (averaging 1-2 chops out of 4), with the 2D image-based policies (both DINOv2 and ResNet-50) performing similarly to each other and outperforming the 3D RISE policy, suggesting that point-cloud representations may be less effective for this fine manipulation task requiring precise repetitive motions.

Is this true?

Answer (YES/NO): NO